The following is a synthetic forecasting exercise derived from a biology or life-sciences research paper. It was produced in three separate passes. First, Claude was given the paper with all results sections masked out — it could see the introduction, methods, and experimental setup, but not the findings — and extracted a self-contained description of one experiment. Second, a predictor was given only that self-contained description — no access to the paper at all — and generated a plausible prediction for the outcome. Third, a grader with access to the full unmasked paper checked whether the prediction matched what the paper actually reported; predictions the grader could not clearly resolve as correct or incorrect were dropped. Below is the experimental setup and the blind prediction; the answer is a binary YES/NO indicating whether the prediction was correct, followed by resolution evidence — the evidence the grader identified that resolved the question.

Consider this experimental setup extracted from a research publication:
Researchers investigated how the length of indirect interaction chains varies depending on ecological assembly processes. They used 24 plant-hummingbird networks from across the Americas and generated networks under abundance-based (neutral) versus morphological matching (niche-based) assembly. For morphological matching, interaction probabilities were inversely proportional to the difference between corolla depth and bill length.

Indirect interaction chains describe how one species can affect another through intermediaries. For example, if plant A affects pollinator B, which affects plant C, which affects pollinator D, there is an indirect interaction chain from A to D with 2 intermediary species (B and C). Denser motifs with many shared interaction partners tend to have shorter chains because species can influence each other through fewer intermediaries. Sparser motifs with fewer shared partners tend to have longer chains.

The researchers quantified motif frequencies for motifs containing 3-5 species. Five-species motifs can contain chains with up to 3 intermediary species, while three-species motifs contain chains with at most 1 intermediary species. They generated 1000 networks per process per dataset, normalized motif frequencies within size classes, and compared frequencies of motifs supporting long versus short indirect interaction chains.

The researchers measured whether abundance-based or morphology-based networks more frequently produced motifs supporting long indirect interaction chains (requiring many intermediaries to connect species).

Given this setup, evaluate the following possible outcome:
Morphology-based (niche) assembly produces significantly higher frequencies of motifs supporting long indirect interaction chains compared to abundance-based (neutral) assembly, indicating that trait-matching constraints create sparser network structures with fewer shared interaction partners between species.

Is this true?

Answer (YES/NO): YES